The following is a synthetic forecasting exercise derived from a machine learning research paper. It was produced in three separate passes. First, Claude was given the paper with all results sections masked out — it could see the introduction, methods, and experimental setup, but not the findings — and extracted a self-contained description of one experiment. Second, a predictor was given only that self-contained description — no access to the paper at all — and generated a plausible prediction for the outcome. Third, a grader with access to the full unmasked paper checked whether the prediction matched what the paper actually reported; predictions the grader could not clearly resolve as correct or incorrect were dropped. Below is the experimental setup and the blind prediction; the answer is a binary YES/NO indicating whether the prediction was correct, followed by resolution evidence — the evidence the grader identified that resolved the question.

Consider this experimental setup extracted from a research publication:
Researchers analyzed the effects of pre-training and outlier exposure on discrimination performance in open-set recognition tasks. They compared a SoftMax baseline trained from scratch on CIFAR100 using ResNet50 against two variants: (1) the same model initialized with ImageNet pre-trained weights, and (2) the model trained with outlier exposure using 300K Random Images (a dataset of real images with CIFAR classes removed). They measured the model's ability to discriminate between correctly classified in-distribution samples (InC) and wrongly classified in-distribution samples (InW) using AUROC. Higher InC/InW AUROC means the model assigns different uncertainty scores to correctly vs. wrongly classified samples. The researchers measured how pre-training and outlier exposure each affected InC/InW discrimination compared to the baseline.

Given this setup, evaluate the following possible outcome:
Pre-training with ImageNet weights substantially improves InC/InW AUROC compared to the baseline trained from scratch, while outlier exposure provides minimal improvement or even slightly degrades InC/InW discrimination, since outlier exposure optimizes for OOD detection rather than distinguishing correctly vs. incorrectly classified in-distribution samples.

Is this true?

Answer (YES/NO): YES